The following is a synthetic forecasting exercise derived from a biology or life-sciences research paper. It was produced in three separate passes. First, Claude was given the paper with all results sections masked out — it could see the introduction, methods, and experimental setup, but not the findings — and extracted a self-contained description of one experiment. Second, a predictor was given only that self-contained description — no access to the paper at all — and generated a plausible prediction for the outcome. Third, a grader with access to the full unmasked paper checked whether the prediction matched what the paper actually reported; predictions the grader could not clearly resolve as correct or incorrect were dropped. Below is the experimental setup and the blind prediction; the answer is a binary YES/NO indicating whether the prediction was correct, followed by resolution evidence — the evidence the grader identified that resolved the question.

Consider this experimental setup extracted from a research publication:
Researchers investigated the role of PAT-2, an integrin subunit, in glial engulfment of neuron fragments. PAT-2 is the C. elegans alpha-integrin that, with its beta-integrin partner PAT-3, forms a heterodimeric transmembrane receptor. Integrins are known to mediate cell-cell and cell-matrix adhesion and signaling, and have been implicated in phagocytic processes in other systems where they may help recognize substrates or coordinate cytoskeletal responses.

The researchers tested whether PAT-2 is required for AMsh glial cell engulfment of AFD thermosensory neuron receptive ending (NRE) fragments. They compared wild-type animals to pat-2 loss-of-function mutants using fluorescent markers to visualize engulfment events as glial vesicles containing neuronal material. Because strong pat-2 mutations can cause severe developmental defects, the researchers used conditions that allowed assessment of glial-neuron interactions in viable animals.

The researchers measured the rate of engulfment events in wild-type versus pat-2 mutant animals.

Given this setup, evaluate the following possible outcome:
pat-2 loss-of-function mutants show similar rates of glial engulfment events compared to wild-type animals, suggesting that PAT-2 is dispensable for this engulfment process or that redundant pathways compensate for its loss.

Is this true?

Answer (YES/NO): NO